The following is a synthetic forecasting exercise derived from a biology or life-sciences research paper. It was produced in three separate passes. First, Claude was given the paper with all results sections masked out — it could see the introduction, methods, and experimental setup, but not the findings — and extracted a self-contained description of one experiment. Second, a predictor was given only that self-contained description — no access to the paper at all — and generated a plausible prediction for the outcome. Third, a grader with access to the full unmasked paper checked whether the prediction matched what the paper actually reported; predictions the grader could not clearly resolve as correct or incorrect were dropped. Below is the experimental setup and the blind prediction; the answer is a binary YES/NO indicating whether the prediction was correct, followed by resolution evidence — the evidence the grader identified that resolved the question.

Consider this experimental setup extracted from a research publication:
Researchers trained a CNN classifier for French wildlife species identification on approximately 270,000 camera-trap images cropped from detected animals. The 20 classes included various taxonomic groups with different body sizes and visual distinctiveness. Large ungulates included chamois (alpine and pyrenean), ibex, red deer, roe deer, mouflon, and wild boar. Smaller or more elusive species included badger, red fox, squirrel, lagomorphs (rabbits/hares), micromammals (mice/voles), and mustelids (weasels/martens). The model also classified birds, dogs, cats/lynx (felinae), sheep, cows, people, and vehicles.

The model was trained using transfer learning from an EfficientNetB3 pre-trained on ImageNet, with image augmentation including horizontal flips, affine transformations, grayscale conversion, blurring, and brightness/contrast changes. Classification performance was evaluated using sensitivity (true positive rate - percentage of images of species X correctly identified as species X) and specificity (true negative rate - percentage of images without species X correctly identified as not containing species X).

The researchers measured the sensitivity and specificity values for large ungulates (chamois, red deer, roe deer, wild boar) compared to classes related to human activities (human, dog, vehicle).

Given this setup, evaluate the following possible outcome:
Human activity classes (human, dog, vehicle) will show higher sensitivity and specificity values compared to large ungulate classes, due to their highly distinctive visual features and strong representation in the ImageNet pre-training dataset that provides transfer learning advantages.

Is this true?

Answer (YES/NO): NO